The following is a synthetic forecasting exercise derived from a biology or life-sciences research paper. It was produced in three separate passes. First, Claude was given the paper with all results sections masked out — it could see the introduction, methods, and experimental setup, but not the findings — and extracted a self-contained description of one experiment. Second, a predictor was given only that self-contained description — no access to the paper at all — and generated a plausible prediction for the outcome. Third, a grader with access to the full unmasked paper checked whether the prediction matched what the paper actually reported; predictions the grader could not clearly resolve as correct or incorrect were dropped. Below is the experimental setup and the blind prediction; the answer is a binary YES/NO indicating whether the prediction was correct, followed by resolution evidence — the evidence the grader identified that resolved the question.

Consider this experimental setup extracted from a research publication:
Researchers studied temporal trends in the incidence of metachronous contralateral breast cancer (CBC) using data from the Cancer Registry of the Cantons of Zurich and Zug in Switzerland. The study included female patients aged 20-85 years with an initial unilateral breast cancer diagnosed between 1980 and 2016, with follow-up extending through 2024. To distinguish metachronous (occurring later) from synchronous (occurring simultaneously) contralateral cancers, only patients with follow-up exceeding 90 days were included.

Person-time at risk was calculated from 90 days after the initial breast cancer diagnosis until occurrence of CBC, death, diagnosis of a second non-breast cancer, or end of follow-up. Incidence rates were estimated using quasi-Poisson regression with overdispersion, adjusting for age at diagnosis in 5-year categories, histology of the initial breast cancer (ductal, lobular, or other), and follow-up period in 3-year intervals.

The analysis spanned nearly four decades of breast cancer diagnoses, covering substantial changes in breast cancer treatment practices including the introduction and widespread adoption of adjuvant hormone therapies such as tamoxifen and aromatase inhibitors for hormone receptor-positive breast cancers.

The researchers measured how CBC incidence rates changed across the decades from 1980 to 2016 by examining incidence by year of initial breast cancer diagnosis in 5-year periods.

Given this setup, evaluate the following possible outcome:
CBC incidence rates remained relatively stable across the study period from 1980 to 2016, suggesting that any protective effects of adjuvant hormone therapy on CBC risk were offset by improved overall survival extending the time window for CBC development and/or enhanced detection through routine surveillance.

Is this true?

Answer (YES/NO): NO